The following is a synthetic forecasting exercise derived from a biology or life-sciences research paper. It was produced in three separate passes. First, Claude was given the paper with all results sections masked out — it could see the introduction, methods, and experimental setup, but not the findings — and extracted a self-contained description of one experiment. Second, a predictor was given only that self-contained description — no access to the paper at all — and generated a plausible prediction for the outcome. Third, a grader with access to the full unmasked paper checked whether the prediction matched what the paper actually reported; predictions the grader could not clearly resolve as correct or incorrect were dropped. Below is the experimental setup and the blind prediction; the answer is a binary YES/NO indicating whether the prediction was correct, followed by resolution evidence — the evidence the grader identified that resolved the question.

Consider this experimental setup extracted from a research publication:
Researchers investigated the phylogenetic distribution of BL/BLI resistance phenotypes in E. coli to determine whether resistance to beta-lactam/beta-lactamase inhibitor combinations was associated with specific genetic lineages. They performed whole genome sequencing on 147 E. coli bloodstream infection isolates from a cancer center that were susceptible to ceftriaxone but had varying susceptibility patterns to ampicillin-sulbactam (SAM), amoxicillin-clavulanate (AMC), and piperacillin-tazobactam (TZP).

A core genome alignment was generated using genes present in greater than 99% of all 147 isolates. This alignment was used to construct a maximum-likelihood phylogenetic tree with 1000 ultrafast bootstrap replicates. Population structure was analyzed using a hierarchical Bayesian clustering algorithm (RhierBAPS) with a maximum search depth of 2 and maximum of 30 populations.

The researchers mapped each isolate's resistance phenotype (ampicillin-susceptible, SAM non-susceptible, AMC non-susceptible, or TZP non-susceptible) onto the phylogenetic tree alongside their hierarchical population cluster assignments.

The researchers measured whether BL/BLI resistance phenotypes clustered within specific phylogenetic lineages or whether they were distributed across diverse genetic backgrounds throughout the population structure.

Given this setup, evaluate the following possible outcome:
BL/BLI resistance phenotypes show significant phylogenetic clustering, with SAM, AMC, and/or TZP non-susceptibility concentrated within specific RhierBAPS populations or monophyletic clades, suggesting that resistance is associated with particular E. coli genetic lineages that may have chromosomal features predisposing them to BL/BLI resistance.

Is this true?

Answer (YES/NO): NO